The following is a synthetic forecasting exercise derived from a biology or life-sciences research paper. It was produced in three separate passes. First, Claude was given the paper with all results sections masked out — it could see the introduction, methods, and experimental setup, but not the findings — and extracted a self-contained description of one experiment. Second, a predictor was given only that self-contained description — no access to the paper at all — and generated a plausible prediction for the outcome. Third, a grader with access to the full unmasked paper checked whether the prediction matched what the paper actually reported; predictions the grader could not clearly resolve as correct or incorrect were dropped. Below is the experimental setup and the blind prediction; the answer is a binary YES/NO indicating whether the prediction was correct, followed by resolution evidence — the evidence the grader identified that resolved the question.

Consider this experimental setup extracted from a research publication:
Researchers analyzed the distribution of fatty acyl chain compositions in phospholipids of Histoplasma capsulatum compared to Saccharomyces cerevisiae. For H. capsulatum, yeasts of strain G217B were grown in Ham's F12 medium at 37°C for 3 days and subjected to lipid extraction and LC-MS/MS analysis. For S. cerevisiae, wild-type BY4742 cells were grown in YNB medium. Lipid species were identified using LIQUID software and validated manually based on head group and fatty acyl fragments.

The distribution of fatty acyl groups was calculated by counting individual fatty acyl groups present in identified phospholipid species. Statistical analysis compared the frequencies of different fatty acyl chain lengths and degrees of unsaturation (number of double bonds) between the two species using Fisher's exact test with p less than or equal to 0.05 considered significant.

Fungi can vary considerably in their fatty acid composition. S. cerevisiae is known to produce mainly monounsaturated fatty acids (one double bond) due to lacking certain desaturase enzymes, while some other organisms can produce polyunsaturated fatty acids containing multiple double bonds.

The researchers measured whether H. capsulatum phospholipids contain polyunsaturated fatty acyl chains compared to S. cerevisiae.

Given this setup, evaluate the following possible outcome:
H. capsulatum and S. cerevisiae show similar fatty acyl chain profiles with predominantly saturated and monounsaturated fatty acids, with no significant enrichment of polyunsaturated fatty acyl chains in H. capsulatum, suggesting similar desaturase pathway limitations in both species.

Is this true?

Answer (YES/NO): NO